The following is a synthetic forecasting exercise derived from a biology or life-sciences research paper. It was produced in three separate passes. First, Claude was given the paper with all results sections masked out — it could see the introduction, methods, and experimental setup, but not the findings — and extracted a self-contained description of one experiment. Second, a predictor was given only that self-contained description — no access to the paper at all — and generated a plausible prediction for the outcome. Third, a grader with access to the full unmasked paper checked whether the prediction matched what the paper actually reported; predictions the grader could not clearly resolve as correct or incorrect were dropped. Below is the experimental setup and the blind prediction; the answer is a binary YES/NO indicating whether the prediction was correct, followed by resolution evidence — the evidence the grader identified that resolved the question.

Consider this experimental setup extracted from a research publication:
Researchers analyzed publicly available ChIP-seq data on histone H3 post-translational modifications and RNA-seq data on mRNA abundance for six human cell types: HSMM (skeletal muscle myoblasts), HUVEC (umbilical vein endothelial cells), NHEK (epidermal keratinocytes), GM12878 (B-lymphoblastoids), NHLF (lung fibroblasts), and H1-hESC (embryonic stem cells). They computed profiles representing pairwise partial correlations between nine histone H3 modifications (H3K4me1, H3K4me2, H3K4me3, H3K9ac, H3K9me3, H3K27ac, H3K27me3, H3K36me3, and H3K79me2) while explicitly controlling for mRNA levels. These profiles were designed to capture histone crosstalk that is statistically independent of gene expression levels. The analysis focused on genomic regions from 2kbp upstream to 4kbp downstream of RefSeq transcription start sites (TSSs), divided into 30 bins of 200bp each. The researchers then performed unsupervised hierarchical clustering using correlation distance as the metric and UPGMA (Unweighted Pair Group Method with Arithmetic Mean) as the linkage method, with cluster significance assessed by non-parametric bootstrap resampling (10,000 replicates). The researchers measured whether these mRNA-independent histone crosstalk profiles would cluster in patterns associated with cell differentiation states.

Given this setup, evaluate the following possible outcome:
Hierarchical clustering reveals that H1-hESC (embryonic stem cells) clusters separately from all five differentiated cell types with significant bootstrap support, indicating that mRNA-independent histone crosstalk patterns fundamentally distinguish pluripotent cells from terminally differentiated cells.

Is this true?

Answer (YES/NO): YES